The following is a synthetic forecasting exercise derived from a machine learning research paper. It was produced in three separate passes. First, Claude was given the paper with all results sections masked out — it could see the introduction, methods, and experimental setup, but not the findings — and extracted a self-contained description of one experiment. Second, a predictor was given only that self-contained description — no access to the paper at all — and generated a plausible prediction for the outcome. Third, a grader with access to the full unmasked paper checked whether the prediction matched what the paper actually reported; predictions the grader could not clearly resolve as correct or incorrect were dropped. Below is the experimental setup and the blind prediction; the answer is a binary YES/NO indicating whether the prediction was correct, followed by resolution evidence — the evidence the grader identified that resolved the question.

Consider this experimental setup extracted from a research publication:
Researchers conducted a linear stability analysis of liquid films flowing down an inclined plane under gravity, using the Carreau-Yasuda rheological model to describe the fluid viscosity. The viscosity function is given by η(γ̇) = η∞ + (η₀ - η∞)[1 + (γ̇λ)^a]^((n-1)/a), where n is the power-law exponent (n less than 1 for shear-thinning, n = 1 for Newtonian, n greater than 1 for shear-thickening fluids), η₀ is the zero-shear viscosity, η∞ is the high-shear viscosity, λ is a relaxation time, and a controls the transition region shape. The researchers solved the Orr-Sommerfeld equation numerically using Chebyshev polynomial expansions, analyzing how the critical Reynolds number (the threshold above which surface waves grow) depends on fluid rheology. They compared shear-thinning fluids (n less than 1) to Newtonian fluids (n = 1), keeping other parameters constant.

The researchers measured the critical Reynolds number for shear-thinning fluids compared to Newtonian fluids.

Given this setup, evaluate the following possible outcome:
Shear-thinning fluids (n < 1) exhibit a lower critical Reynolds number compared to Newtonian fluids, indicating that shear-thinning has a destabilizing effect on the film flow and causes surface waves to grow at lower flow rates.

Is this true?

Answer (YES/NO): YES